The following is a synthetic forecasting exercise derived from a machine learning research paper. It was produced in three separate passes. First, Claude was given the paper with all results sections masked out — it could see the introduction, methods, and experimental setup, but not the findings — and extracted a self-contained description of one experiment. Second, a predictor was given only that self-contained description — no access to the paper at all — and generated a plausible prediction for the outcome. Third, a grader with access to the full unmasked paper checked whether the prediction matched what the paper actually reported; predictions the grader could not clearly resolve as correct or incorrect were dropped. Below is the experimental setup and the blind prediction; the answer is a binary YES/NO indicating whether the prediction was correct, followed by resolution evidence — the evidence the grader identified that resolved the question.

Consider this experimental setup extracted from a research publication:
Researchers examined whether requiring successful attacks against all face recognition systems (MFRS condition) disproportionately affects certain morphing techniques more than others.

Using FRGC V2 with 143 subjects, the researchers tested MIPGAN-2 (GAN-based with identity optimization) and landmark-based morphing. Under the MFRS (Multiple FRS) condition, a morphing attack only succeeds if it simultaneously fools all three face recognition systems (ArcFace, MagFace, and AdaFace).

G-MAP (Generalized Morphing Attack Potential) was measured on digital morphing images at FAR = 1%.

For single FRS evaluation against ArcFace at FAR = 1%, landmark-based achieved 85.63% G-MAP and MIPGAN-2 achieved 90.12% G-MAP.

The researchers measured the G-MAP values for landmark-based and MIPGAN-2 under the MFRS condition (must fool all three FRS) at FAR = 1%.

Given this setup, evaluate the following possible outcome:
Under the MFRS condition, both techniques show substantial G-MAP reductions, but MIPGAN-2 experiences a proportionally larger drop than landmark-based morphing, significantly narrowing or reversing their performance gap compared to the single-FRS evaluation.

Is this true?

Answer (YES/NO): NO